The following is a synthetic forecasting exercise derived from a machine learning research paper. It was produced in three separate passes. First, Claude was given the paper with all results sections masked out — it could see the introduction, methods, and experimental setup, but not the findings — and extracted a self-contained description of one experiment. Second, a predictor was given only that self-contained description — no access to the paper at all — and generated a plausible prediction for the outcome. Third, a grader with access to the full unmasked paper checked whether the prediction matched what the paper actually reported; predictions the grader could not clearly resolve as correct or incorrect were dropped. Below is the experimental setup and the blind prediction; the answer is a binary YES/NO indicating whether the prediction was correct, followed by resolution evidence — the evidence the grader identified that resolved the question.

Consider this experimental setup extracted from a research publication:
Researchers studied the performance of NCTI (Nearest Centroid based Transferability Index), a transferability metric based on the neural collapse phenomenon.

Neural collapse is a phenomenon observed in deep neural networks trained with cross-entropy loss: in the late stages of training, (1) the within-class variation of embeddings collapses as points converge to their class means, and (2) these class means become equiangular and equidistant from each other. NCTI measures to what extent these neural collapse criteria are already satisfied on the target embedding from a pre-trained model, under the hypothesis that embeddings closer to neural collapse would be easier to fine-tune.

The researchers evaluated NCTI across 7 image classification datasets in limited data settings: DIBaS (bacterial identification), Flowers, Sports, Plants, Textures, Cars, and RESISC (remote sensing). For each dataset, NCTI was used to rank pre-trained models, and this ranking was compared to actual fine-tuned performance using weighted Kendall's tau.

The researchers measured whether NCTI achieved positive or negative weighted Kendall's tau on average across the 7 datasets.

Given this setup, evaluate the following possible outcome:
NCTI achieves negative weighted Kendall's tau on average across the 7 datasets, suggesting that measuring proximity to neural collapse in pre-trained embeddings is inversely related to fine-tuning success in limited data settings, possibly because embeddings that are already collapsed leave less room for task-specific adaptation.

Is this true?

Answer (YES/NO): YES